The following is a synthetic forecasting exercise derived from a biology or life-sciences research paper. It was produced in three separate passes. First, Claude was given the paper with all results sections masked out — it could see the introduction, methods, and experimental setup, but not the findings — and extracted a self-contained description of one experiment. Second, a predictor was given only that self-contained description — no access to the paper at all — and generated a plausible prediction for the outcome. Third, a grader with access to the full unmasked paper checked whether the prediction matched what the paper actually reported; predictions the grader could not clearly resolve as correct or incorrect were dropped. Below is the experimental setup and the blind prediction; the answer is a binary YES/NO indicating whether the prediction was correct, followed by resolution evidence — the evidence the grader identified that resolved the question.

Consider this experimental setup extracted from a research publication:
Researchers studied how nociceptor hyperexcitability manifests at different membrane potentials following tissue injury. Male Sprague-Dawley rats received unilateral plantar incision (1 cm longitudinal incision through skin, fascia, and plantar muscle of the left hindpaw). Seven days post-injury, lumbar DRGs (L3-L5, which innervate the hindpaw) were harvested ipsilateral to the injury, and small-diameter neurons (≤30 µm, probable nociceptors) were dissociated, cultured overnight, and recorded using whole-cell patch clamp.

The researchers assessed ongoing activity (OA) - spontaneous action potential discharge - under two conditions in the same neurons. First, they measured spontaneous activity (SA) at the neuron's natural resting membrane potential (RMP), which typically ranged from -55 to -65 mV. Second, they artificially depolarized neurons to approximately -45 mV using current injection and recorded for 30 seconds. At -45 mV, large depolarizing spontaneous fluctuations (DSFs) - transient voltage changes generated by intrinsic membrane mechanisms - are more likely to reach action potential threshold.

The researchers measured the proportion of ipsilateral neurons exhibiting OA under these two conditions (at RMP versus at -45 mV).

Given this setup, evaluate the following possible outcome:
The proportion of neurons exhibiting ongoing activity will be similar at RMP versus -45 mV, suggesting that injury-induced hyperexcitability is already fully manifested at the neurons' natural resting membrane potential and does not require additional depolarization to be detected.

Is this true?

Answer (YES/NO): NO